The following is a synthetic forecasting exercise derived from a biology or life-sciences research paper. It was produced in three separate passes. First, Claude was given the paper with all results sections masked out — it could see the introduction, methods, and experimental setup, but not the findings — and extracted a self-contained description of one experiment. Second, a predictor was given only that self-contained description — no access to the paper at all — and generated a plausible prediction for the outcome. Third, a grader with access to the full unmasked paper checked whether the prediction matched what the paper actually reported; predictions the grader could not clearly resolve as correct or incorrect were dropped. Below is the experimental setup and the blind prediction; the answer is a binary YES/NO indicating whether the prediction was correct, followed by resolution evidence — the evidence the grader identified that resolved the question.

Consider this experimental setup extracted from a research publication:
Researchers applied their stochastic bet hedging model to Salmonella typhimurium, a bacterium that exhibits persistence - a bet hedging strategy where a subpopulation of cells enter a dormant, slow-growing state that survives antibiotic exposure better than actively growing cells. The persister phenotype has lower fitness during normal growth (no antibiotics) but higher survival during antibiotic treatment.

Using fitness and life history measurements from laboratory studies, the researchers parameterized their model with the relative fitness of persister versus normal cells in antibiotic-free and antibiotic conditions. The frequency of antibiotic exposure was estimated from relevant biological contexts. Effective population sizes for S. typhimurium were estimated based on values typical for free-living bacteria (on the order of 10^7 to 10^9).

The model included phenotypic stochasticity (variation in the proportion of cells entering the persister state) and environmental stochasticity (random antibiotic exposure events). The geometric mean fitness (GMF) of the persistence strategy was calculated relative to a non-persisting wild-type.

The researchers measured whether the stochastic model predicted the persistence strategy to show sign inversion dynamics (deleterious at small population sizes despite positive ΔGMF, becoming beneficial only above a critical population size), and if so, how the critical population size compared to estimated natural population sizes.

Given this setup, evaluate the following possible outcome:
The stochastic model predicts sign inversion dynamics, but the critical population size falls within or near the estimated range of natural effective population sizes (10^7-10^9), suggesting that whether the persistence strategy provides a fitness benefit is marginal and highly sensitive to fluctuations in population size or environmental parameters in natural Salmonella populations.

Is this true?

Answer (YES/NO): NO